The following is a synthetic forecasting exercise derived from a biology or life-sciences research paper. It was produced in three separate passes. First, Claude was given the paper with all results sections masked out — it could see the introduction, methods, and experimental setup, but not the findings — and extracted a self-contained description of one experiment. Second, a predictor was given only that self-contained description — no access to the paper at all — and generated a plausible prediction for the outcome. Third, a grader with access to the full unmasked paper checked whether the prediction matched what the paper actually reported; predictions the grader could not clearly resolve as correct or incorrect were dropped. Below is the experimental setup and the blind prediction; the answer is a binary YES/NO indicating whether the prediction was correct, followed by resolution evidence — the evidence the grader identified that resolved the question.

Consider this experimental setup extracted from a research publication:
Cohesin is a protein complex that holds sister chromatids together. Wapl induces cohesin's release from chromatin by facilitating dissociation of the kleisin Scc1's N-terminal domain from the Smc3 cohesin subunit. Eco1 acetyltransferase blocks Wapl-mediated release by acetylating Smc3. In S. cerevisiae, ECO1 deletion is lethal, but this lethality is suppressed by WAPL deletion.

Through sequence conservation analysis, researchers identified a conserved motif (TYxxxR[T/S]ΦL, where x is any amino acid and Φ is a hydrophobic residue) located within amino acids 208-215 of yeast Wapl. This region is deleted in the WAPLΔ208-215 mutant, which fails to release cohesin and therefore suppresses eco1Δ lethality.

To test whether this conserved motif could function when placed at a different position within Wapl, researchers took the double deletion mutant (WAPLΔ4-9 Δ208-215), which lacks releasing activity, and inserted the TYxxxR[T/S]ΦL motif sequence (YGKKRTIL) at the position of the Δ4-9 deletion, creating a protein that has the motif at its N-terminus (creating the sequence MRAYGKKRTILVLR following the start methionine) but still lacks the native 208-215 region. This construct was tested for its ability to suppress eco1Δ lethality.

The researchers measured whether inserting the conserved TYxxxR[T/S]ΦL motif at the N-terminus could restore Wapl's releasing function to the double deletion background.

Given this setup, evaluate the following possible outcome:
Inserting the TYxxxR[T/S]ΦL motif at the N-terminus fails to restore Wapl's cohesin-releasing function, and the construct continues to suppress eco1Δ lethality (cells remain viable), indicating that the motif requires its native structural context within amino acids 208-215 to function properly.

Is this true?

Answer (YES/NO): YES